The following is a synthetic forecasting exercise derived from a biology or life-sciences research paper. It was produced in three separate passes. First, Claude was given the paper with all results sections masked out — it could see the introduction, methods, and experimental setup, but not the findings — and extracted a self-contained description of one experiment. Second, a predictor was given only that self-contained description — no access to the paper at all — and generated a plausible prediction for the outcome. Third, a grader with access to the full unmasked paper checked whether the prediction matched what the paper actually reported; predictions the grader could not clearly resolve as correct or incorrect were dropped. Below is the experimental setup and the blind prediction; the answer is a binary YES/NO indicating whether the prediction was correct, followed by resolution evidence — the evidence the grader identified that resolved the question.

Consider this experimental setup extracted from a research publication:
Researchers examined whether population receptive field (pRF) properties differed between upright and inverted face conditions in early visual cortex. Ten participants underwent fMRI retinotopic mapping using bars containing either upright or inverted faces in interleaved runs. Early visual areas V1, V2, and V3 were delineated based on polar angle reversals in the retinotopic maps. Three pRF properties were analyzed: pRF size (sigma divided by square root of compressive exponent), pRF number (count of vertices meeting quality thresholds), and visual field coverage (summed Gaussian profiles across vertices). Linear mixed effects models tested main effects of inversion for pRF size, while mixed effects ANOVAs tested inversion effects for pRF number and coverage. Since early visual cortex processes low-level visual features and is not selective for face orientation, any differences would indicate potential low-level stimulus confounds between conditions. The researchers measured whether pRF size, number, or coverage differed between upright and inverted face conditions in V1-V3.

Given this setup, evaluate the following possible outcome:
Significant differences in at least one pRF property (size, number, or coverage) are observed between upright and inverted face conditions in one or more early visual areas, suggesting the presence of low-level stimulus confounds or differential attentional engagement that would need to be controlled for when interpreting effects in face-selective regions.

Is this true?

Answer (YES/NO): NO